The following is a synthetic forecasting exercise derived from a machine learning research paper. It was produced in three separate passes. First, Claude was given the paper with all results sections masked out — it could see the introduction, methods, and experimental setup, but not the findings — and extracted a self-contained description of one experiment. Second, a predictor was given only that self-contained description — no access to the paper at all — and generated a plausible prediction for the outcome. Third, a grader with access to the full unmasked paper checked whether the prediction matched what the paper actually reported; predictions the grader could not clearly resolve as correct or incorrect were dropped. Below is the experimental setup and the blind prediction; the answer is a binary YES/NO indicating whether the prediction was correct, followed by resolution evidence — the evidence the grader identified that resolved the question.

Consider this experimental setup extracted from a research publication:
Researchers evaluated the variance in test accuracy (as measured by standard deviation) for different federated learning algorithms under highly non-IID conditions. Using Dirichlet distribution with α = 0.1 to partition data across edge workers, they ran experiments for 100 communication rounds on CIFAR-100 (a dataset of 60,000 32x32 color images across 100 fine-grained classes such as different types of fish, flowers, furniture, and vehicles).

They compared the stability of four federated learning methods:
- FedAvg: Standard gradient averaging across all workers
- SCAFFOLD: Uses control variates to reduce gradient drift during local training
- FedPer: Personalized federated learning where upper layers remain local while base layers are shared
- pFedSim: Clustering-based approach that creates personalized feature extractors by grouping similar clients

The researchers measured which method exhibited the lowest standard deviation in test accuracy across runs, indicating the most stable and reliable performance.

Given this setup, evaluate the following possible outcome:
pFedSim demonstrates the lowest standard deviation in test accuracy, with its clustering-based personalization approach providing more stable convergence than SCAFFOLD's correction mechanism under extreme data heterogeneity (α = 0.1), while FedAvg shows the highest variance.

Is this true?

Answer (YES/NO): NO